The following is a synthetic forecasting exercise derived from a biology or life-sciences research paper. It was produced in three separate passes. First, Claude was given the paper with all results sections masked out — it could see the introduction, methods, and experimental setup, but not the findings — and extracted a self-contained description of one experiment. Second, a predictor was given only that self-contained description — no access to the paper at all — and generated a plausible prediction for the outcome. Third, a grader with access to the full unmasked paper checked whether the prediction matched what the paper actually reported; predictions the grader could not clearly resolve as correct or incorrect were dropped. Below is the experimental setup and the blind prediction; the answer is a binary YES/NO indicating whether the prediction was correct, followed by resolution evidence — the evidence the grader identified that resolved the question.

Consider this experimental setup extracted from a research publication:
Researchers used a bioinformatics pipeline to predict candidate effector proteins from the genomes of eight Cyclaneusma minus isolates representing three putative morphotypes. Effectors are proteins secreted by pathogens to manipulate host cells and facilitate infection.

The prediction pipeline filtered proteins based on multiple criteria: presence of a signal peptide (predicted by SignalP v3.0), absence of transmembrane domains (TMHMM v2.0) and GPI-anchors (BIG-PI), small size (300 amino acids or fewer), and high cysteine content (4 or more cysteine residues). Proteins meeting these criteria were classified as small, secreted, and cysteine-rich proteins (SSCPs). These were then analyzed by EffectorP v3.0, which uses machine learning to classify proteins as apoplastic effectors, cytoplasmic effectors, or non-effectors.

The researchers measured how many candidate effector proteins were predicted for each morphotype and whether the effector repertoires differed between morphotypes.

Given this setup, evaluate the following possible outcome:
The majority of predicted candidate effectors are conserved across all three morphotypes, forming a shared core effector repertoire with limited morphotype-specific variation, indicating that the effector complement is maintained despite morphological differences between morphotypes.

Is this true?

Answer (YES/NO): NO